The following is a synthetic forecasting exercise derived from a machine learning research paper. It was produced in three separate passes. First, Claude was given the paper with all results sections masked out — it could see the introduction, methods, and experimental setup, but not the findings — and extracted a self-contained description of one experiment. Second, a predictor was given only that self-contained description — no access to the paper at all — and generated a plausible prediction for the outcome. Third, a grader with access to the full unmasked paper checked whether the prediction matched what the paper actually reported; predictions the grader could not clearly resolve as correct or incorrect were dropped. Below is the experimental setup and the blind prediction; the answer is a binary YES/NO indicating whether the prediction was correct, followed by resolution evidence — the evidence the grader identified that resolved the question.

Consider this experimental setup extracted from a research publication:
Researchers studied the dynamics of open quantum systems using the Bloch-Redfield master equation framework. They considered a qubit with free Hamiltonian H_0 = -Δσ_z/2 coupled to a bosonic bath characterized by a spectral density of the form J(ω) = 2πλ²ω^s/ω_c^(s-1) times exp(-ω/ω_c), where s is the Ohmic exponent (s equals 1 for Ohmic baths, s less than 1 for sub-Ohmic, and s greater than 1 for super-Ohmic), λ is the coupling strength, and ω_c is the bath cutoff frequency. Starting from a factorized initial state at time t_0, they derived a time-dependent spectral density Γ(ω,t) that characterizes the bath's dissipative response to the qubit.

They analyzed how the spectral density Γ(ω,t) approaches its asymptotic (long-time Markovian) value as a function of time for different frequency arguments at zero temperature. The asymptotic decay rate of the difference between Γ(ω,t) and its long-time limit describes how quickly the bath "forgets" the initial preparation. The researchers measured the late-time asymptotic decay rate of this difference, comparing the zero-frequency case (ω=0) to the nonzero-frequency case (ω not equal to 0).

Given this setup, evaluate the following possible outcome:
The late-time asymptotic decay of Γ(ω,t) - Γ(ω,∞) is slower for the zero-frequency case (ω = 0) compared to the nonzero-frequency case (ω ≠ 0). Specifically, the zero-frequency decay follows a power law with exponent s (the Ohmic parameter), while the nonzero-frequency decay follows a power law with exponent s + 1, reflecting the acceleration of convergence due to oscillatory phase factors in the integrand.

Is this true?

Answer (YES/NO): YES